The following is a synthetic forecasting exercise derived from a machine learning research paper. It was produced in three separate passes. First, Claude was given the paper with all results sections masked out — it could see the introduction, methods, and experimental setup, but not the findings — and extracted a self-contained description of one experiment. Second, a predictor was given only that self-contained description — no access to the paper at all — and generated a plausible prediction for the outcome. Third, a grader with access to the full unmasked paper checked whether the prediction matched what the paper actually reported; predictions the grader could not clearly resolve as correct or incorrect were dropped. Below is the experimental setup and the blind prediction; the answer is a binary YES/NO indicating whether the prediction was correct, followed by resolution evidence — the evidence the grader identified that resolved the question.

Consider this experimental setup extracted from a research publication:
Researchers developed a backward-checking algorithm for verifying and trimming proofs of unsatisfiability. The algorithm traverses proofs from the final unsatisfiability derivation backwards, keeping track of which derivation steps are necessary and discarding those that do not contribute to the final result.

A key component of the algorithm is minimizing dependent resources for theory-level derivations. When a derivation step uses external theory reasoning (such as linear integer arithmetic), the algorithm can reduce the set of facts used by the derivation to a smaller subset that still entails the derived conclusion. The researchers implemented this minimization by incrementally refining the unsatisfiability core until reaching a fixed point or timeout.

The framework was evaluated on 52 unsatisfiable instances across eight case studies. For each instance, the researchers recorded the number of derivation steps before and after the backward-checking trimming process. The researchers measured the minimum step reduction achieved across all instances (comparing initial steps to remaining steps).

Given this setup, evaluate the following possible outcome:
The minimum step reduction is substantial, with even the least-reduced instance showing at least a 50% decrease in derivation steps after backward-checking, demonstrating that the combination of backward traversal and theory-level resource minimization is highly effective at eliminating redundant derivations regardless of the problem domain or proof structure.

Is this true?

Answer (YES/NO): NO